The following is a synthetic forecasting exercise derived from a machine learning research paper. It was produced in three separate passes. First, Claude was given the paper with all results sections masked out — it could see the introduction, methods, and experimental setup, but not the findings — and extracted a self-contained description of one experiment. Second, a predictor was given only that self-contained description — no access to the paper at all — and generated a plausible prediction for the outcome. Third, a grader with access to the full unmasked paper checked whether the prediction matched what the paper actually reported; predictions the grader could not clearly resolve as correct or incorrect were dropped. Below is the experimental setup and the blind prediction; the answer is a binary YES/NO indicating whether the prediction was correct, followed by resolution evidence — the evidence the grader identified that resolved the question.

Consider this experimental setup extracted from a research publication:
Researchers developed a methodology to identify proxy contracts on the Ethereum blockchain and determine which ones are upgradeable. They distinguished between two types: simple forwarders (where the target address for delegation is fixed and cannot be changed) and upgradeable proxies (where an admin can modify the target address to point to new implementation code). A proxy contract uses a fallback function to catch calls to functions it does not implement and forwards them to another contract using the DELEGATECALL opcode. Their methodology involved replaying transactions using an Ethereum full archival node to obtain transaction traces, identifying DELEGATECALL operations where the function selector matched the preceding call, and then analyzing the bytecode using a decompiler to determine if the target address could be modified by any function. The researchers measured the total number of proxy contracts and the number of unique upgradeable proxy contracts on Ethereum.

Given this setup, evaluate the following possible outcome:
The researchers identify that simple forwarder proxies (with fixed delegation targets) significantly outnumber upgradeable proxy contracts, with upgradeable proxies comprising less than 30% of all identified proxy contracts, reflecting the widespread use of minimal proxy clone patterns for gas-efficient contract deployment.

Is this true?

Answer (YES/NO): NO